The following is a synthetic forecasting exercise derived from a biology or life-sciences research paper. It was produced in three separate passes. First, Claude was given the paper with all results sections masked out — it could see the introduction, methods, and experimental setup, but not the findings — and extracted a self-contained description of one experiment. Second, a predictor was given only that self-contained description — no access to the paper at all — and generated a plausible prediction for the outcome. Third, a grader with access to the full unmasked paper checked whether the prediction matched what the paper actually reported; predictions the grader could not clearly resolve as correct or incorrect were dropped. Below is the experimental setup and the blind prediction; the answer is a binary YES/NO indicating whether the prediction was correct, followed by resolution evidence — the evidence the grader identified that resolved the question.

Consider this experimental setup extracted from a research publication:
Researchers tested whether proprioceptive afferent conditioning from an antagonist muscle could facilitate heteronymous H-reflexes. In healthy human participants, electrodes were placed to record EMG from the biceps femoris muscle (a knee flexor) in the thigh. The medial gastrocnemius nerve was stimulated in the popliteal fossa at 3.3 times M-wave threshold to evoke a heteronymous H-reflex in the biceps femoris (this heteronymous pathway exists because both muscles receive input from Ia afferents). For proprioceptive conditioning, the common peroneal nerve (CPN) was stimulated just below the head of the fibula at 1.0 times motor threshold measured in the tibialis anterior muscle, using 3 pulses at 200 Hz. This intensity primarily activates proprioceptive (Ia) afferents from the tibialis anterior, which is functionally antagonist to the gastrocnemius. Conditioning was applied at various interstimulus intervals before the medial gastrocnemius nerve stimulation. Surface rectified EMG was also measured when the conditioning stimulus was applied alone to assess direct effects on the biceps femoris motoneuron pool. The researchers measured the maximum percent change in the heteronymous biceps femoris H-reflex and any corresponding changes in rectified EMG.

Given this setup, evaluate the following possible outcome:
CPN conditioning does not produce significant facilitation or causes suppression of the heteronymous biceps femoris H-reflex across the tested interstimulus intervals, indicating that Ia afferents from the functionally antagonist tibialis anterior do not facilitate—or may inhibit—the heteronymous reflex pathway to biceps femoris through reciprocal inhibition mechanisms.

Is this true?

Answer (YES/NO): NO